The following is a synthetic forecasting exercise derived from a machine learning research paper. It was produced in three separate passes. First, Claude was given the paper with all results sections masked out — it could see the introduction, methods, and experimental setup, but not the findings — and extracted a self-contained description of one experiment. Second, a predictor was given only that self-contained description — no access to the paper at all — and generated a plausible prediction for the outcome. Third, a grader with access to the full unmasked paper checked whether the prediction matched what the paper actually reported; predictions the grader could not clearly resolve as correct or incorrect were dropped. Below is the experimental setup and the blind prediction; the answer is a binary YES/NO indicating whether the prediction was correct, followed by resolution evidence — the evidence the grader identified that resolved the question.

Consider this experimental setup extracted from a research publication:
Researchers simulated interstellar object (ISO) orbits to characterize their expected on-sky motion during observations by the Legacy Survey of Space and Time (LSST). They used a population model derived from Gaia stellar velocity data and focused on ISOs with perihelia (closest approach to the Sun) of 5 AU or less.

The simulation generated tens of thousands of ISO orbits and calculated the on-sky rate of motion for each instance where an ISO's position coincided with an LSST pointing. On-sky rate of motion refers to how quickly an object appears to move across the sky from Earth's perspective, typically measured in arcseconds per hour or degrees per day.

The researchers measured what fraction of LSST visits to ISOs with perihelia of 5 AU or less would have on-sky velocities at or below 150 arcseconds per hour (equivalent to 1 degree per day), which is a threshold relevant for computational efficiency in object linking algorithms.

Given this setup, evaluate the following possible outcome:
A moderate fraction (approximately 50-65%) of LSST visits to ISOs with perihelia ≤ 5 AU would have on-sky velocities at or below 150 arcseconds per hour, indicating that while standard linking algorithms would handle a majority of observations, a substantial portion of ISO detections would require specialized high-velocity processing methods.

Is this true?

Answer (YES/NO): NO